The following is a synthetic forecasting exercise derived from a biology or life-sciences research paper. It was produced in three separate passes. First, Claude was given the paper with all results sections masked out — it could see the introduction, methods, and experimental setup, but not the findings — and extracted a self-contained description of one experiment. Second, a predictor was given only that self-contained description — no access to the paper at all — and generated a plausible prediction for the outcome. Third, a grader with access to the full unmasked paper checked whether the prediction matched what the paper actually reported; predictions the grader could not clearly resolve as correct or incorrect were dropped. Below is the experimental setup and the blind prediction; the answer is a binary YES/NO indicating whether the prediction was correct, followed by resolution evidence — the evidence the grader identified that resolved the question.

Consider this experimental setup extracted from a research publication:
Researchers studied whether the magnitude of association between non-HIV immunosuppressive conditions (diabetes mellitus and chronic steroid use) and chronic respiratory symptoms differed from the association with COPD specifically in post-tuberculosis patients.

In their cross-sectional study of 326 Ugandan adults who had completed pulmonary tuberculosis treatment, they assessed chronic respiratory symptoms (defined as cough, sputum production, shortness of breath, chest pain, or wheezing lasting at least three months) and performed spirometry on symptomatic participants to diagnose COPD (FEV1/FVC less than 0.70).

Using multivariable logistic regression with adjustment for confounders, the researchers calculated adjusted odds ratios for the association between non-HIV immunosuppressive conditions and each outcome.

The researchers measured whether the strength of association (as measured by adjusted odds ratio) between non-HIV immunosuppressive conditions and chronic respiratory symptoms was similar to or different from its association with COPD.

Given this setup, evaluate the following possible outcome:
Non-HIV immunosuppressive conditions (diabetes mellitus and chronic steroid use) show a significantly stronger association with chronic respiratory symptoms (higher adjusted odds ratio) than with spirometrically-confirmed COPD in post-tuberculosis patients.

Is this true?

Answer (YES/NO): NO